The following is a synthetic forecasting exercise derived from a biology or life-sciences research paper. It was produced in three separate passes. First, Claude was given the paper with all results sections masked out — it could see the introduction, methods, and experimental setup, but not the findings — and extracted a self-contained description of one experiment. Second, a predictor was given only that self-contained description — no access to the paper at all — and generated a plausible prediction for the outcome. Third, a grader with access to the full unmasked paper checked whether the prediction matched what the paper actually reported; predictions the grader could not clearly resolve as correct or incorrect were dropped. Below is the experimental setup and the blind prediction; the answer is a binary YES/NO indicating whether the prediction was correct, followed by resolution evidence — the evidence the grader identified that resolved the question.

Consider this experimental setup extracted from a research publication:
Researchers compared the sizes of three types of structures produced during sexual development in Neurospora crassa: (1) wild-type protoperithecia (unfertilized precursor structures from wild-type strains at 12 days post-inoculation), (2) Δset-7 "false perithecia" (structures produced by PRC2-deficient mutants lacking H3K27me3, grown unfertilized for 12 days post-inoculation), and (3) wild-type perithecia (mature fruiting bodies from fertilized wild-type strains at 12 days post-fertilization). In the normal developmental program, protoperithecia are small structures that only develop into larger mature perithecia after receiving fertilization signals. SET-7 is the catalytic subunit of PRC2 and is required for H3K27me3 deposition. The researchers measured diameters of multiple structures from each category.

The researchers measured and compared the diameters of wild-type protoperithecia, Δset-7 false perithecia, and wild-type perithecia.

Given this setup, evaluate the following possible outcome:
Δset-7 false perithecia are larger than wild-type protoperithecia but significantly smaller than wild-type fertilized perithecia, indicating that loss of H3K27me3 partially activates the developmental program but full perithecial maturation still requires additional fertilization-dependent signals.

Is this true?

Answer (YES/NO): NO